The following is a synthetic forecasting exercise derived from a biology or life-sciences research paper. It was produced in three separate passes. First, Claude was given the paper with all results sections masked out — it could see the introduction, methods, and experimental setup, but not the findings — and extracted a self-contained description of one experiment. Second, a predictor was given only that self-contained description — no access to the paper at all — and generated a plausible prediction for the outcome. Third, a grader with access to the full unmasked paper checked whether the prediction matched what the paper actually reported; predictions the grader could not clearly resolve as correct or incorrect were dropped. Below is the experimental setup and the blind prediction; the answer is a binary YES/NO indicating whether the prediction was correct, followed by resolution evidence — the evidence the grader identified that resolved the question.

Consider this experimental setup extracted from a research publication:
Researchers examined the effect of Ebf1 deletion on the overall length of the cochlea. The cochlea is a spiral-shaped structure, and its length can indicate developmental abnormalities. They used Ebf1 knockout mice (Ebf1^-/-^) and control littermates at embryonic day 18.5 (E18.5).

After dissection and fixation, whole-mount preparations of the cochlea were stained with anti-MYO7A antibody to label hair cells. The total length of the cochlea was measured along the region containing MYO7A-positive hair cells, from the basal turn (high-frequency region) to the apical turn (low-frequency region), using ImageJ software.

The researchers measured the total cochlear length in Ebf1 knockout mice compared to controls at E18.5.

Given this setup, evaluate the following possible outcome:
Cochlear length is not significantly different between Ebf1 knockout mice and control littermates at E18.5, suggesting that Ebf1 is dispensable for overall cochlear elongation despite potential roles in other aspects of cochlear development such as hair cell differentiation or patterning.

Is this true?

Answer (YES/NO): NO